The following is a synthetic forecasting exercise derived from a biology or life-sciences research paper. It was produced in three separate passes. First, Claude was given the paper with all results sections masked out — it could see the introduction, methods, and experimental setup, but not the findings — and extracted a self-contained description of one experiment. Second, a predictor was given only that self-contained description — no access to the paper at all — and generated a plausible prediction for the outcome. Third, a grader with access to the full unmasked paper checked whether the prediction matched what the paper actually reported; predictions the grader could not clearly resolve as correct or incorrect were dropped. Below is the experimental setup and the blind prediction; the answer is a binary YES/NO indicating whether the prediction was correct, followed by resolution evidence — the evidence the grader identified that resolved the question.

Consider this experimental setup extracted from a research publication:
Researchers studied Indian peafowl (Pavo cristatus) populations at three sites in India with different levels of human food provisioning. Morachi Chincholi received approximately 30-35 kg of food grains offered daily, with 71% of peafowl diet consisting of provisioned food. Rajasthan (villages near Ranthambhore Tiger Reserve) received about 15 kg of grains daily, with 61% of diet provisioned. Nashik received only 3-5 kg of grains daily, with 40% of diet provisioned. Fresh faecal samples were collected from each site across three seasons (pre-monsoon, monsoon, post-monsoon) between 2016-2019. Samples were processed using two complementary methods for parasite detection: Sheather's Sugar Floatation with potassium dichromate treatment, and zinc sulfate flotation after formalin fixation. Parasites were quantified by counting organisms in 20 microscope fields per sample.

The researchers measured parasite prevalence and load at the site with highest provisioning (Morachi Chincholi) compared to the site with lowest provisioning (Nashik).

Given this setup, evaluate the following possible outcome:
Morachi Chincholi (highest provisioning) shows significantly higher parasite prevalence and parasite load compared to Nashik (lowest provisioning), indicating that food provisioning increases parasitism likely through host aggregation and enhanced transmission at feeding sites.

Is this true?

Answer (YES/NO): NO